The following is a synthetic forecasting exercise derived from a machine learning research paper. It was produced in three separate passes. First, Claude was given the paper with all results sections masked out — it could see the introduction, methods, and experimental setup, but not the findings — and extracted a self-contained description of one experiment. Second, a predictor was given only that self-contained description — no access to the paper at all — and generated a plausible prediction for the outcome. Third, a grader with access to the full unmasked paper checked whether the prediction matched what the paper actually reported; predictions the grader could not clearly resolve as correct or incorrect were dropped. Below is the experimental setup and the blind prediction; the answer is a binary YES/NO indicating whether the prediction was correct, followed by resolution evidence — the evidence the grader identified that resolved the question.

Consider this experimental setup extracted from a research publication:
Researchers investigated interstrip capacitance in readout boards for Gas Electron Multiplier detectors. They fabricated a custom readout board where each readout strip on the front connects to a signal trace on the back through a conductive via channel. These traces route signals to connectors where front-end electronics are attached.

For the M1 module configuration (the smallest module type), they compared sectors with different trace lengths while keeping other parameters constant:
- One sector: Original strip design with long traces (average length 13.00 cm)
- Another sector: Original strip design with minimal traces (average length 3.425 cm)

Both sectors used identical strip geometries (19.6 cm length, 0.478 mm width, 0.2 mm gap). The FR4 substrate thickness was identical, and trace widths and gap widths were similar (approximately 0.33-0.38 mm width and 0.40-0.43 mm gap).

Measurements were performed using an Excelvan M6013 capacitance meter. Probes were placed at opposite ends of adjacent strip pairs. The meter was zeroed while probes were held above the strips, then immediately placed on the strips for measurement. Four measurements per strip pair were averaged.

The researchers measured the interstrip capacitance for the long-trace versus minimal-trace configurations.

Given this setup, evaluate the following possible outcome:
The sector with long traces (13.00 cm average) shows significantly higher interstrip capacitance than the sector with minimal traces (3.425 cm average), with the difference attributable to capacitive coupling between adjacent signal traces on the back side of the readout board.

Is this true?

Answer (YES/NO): YES